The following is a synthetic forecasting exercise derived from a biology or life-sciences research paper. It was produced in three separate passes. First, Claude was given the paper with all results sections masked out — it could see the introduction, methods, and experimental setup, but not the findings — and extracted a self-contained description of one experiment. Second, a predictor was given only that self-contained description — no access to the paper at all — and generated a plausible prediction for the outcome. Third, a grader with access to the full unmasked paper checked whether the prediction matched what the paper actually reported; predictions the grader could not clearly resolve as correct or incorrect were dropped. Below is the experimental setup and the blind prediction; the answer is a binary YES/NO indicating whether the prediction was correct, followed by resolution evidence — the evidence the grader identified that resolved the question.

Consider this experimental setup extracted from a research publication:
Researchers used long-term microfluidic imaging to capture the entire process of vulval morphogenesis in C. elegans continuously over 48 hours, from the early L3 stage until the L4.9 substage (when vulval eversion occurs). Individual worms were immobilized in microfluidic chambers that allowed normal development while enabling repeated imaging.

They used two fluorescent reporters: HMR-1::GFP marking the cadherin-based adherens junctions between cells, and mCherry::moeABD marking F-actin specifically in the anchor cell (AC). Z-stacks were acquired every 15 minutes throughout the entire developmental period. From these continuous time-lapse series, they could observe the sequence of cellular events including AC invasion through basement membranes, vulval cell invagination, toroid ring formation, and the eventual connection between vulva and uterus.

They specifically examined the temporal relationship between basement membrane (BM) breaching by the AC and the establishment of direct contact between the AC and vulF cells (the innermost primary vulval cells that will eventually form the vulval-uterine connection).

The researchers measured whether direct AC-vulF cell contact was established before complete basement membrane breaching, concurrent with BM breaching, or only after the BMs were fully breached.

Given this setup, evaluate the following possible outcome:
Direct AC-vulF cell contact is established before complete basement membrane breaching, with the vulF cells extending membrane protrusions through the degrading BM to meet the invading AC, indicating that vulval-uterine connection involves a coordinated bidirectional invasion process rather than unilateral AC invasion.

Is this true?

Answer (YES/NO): NO